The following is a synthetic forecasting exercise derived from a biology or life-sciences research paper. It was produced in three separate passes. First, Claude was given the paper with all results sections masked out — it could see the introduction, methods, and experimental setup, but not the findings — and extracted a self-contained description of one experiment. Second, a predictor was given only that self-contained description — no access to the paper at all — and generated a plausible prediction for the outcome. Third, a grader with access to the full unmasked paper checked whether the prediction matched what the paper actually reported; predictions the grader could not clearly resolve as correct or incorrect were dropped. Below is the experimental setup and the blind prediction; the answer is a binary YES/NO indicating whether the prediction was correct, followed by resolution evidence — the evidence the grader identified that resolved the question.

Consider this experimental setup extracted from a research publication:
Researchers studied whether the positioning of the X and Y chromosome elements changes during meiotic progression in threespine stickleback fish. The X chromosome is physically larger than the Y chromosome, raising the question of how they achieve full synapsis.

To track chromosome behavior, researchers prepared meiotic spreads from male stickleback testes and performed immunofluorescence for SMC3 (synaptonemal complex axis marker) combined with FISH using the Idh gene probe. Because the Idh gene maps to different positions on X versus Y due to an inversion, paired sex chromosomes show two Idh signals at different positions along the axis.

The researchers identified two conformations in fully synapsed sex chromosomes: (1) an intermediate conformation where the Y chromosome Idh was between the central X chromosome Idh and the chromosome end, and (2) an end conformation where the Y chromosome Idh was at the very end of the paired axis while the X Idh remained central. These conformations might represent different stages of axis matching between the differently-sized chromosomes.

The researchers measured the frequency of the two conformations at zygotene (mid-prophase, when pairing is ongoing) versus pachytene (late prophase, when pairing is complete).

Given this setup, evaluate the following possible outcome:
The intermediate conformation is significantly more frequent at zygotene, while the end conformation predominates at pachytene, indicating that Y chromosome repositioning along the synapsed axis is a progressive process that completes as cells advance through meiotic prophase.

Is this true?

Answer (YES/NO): NO